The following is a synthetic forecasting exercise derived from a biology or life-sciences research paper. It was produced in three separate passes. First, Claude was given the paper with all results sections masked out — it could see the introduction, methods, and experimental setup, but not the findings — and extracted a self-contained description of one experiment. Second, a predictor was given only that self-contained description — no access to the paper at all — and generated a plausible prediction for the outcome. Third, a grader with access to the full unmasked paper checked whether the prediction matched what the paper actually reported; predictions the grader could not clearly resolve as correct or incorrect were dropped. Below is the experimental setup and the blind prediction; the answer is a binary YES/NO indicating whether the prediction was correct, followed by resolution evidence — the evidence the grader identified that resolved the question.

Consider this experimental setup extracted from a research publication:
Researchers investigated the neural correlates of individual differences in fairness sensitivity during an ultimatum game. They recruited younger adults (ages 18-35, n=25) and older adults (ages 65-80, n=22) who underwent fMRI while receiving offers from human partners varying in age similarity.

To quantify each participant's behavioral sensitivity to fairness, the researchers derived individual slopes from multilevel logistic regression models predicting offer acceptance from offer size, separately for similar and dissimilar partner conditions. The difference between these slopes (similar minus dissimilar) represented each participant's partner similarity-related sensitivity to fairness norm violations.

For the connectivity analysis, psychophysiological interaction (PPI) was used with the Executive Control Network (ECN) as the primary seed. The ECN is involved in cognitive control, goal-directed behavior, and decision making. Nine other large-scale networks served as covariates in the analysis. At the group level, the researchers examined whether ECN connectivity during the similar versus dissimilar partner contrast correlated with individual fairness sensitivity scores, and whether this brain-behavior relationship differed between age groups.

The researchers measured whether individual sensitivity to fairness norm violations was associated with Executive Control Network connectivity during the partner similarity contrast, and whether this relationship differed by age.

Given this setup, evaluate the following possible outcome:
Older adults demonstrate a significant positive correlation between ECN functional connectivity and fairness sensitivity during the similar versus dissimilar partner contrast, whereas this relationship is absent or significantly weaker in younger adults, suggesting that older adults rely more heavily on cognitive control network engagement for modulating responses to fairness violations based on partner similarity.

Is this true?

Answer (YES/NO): NO